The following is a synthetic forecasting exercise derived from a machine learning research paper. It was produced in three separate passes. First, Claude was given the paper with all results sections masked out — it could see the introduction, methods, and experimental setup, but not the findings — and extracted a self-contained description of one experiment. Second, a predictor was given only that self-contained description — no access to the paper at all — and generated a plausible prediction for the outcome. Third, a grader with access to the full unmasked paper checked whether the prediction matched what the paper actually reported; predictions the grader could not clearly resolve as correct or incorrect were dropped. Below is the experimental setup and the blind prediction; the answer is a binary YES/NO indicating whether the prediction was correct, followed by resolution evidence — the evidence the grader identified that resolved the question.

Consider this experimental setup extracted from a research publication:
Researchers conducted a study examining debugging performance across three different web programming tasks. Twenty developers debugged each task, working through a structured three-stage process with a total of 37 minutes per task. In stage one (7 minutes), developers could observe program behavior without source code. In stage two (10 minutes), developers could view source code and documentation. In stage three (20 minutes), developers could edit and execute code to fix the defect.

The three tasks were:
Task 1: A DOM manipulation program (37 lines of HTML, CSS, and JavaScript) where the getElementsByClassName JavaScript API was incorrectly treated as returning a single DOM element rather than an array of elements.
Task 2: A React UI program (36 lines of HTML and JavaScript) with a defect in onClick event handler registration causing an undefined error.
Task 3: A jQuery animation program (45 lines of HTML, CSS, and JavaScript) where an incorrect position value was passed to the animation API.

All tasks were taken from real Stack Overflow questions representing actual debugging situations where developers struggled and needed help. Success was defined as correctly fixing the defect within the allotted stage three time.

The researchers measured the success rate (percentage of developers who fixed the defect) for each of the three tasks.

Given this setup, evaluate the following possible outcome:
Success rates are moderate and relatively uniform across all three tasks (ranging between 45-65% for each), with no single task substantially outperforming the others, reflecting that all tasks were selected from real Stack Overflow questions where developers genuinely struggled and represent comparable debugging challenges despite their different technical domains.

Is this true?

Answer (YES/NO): NO